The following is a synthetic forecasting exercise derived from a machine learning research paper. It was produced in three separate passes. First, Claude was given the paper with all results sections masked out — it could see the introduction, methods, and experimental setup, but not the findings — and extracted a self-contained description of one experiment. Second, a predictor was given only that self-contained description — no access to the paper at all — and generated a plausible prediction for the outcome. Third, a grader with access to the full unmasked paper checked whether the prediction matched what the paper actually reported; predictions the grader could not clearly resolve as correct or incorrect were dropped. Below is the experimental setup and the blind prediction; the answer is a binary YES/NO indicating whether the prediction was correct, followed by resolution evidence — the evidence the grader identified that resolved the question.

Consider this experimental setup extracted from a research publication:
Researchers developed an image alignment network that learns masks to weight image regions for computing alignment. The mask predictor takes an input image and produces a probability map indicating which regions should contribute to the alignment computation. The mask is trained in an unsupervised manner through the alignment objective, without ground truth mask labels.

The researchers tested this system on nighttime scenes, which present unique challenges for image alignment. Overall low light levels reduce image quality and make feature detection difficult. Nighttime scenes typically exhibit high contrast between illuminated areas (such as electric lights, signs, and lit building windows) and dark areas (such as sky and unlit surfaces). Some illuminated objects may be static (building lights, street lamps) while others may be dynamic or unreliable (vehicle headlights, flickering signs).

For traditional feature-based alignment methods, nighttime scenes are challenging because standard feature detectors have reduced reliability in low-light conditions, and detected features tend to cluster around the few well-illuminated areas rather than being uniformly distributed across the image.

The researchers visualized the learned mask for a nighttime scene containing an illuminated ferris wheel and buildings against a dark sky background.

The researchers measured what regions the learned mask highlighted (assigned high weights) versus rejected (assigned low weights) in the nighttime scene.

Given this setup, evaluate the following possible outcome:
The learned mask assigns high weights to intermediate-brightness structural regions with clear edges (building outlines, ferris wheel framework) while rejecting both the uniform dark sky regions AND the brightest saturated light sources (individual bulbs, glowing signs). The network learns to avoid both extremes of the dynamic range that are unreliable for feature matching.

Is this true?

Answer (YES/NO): NO